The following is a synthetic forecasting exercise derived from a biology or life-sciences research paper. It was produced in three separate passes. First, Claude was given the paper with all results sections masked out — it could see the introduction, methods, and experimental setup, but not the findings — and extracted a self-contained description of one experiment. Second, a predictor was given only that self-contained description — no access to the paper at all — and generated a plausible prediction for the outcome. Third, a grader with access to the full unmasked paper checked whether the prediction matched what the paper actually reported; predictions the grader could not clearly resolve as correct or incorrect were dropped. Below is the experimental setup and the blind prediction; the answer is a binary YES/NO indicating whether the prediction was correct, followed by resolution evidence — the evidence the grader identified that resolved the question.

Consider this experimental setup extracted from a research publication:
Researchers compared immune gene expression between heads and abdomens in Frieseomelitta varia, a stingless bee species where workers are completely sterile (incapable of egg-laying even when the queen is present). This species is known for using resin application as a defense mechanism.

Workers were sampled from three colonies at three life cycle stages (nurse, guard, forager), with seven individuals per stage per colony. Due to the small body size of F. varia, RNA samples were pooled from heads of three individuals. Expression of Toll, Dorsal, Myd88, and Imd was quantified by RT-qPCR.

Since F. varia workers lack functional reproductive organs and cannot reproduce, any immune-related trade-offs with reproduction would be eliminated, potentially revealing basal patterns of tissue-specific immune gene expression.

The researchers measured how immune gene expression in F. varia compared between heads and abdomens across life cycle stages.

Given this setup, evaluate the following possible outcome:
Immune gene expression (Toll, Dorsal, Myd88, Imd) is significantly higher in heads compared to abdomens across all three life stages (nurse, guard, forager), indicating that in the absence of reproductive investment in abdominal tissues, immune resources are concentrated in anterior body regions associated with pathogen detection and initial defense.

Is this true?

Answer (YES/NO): NO